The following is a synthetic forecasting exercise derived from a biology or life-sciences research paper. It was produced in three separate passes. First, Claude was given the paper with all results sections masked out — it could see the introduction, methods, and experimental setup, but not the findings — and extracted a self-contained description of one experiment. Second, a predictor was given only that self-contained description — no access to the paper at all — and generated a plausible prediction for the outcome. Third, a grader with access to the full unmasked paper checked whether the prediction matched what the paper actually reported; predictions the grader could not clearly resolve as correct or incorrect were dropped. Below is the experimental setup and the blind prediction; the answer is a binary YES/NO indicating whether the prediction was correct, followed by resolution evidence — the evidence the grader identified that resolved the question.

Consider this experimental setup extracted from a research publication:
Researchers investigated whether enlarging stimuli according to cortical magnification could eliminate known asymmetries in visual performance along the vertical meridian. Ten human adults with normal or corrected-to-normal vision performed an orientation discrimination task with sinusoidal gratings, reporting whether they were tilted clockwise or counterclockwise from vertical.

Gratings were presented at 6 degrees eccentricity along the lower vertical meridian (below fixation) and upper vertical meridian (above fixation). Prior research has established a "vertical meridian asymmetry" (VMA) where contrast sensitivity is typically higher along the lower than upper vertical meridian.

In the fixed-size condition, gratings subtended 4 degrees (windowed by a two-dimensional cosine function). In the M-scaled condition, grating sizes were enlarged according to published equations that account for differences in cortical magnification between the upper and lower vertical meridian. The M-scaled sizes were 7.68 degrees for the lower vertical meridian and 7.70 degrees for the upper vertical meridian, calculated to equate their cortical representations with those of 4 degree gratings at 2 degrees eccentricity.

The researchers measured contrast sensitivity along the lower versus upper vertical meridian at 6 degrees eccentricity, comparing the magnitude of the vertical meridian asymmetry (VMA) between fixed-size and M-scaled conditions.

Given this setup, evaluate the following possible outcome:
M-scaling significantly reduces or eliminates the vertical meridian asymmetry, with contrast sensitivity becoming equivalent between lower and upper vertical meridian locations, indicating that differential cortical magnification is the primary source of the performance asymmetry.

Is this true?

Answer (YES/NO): NO